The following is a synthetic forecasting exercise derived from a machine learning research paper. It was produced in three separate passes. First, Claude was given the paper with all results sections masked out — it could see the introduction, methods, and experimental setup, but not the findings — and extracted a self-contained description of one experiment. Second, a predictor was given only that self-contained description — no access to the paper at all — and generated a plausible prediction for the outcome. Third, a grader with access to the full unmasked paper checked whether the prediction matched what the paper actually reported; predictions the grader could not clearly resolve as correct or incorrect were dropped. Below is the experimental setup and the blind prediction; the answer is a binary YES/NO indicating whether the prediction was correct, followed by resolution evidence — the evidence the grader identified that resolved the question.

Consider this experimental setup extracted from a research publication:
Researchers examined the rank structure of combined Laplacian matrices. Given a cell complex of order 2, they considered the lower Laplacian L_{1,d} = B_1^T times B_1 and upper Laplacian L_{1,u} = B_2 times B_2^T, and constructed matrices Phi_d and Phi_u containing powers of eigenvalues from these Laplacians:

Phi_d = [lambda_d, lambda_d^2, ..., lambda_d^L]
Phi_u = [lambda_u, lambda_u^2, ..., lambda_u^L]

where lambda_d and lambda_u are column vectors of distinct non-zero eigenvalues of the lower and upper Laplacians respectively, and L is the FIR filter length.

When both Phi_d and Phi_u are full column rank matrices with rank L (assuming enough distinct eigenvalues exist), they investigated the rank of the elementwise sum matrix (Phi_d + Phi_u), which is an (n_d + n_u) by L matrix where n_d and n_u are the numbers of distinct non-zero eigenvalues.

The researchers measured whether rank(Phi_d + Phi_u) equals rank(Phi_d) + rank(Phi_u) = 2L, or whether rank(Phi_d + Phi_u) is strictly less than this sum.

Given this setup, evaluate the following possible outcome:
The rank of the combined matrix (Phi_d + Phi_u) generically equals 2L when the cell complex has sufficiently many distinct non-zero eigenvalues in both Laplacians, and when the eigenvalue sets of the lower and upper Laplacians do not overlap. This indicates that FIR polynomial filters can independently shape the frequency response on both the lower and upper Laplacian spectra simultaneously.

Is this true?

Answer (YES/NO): NO